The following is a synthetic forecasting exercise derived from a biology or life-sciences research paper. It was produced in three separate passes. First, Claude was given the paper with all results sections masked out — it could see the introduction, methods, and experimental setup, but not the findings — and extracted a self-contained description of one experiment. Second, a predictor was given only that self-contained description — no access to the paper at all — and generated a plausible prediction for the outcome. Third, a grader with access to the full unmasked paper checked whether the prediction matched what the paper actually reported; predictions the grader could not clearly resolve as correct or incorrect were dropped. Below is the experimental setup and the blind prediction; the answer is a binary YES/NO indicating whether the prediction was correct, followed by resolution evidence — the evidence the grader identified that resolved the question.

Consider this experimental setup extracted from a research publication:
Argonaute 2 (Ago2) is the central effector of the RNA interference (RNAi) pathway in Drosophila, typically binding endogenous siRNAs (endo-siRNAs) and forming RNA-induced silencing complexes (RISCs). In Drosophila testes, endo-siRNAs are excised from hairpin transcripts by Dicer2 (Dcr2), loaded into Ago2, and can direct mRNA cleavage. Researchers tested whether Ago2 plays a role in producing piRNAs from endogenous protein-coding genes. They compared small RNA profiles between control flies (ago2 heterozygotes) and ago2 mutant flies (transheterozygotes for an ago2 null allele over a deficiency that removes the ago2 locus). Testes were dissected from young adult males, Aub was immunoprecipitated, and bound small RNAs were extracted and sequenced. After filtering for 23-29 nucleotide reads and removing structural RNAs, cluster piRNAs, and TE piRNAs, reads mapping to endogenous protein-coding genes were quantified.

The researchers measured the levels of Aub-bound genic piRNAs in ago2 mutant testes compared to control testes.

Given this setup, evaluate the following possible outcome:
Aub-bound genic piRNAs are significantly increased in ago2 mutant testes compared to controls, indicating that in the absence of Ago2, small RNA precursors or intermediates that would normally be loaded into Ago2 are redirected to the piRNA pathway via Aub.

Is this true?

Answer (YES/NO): NO